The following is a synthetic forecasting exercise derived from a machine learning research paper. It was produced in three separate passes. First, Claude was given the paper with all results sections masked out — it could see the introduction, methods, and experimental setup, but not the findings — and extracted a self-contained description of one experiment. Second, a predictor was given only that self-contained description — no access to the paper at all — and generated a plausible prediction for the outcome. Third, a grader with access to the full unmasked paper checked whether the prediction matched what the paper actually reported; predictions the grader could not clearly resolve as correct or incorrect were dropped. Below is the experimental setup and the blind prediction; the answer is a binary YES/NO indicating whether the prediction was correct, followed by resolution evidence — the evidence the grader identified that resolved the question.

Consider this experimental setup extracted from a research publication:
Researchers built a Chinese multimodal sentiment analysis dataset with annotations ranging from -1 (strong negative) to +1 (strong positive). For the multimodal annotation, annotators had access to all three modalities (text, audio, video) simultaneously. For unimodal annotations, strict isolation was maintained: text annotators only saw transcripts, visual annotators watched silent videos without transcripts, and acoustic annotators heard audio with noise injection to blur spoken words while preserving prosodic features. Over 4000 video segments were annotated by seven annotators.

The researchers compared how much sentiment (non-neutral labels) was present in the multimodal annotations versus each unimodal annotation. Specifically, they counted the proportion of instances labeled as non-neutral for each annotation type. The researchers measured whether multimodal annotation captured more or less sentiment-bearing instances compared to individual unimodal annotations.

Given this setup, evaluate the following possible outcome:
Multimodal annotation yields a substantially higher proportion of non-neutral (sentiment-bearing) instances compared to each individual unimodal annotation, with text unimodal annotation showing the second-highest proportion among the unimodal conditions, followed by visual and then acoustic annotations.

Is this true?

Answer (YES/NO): NO